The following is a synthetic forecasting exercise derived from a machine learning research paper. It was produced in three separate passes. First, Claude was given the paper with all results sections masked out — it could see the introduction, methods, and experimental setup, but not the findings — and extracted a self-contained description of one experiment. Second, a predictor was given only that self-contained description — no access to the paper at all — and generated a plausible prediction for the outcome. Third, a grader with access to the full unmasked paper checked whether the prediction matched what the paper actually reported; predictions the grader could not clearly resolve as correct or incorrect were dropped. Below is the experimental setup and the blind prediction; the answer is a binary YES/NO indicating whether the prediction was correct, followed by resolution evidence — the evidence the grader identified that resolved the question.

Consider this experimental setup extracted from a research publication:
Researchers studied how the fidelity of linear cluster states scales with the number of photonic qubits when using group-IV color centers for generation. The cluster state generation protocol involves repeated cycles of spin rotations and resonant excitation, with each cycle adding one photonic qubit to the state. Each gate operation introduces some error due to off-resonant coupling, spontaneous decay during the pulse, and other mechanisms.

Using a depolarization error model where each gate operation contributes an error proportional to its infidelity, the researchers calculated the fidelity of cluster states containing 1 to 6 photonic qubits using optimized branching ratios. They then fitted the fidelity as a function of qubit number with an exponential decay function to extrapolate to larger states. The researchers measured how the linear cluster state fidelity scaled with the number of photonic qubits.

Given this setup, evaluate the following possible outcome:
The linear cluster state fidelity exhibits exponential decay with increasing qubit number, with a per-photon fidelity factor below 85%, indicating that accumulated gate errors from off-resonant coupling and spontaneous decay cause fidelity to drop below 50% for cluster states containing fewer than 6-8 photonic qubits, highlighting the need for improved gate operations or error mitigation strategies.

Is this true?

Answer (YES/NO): NO